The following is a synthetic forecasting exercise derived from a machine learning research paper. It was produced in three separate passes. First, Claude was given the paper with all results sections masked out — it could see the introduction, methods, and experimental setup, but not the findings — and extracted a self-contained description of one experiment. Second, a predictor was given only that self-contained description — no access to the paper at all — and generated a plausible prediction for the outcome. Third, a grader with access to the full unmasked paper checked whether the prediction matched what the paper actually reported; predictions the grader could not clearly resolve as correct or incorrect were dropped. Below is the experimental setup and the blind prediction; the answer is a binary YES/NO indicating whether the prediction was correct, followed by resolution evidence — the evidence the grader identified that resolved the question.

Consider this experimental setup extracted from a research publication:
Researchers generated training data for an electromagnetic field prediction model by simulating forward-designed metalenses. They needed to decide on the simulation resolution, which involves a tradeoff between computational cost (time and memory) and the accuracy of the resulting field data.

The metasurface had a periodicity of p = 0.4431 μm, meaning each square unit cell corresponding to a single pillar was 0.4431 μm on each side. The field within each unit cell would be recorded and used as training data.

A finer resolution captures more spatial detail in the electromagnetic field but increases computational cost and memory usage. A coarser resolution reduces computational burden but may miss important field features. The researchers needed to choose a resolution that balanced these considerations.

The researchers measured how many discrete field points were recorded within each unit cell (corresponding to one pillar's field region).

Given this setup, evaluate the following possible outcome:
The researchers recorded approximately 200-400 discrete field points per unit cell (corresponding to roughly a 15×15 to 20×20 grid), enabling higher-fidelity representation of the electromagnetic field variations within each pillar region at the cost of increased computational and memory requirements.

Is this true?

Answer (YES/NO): NO